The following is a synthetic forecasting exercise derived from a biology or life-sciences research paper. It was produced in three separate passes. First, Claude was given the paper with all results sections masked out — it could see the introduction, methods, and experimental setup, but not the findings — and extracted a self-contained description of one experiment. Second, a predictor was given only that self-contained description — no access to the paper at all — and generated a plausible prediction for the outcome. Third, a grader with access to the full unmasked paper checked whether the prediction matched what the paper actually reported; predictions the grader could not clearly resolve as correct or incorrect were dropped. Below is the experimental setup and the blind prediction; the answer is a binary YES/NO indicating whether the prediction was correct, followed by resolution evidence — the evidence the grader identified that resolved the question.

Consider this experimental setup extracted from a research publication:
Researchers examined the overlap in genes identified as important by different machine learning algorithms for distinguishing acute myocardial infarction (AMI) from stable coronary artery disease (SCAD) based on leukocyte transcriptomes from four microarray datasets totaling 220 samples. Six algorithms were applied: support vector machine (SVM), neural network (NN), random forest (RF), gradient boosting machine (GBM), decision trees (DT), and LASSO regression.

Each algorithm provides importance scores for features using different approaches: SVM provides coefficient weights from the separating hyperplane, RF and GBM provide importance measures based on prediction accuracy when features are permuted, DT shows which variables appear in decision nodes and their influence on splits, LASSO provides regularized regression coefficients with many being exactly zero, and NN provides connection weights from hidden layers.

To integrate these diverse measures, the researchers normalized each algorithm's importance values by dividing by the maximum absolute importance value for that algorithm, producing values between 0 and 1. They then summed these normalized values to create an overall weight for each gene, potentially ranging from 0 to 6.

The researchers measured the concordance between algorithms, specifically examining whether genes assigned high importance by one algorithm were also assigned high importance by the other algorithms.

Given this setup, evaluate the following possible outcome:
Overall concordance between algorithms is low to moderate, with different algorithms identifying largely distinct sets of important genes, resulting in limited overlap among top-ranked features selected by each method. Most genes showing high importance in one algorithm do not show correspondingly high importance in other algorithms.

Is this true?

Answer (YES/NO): YES